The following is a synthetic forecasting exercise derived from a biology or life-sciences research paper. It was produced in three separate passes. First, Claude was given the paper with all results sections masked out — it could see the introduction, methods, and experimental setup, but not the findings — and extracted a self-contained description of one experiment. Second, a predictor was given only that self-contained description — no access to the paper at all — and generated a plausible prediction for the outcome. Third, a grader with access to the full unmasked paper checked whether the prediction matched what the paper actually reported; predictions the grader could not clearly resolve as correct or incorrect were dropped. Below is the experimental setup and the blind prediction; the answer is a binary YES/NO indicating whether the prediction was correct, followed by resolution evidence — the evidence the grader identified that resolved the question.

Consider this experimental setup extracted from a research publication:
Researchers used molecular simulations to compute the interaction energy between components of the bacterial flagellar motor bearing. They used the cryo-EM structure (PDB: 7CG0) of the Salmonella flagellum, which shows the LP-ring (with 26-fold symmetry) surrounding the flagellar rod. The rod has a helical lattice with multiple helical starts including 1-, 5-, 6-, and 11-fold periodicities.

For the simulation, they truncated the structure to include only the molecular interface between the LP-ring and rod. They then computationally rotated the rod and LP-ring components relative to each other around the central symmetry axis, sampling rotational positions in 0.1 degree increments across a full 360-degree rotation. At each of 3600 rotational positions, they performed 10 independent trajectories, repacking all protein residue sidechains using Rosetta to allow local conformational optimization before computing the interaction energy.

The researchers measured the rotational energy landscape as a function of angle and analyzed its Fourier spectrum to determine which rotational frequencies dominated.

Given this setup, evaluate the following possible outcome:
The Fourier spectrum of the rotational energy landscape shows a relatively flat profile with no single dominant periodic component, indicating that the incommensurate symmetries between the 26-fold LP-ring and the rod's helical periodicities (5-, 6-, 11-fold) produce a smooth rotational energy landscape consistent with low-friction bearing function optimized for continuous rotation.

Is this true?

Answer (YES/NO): NO